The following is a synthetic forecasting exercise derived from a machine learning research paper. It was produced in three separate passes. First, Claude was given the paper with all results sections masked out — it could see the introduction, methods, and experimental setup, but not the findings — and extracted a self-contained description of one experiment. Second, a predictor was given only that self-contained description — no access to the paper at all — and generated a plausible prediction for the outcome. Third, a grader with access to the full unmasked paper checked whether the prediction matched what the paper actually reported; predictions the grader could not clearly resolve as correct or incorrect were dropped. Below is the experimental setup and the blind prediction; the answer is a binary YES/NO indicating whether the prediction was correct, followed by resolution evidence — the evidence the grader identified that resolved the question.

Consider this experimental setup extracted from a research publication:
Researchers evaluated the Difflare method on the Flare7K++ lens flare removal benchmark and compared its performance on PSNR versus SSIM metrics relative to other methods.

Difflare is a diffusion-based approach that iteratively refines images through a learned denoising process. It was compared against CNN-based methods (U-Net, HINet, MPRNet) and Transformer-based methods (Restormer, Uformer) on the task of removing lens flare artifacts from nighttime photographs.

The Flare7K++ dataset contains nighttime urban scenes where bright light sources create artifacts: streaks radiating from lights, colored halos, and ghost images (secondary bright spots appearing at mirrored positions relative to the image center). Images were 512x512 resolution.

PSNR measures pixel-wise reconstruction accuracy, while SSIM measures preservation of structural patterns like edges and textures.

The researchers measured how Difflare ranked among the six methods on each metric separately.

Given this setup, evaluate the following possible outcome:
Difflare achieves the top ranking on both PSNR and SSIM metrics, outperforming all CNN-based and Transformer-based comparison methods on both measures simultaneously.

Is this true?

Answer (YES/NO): NO